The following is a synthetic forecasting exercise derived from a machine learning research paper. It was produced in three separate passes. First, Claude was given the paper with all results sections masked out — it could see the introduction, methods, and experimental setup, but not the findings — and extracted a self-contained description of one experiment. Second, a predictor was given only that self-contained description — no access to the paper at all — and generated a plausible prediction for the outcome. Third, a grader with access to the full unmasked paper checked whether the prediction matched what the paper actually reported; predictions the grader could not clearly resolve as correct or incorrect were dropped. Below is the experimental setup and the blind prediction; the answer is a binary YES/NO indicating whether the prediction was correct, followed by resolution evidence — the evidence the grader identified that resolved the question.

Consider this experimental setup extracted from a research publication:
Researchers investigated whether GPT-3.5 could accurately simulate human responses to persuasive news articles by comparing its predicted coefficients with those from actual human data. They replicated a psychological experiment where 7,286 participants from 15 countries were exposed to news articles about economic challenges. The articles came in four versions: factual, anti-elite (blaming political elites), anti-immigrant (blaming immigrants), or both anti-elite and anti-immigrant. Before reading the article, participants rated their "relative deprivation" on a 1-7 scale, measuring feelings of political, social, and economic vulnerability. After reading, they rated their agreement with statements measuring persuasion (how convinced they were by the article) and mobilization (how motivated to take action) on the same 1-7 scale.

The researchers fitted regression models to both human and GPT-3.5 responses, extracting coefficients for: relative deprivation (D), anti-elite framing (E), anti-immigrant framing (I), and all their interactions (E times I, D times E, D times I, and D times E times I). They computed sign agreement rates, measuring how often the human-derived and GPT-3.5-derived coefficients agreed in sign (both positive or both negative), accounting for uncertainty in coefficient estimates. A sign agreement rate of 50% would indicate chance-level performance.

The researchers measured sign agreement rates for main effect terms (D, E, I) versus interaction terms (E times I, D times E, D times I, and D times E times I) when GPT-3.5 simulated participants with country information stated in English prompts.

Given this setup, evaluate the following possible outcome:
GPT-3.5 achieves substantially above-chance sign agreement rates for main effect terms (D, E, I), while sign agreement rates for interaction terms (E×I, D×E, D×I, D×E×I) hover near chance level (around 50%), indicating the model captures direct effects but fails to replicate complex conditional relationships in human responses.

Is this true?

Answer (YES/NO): NO